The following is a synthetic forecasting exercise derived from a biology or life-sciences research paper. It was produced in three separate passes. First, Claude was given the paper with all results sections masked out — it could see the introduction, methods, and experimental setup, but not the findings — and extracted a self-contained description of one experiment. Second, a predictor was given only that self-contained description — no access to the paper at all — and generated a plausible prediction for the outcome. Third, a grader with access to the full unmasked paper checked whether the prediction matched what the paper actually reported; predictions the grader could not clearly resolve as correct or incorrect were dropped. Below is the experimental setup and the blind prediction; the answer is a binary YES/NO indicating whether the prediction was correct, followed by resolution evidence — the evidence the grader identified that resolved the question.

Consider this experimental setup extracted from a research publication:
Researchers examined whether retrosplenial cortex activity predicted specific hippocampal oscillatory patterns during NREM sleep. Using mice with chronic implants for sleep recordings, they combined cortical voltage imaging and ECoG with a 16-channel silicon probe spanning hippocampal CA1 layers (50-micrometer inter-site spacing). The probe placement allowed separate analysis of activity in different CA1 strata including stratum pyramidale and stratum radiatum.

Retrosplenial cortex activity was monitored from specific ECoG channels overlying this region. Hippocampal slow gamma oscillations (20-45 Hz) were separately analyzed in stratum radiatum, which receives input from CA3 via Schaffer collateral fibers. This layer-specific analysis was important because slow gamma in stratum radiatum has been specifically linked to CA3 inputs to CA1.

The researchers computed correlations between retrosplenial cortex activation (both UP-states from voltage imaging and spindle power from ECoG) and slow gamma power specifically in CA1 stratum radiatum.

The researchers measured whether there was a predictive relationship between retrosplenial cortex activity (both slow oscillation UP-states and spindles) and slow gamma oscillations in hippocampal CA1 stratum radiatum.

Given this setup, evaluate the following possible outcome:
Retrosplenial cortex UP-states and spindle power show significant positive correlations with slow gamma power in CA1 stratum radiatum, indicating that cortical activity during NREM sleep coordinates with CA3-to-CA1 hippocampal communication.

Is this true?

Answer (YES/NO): YES